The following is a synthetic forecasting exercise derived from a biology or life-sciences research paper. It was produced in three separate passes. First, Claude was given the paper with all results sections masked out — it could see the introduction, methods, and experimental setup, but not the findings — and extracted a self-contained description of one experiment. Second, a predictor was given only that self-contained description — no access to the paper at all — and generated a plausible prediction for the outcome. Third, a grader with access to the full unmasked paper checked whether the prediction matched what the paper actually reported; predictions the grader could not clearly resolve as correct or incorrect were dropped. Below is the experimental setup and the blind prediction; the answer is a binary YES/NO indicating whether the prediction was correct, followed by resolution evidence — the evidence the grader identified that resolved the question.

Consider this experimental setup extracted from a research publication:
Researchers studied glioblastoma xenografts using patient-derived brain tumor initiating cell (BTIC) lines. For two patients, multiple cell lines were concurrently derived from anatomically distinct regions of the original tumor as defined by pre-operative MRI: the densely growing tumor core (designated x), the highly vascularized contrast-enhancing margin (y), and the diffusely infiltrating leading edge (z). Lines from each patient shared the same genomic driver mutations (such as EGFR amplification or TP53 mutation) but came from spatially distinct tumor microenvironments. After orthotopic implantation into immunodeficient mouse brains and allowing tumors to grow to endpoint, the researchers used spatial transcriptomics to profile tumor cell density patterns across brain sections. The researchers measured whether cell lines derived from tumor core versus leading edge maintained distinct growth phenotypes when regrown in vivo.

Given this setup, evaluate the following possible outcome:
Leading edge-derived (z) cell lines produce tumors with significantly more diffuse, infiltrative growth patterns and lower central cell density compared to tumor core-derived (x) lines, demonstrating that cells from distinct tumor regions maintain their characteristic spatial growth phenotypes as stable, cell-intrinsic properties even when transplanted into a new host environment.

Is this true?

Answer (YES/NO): YES